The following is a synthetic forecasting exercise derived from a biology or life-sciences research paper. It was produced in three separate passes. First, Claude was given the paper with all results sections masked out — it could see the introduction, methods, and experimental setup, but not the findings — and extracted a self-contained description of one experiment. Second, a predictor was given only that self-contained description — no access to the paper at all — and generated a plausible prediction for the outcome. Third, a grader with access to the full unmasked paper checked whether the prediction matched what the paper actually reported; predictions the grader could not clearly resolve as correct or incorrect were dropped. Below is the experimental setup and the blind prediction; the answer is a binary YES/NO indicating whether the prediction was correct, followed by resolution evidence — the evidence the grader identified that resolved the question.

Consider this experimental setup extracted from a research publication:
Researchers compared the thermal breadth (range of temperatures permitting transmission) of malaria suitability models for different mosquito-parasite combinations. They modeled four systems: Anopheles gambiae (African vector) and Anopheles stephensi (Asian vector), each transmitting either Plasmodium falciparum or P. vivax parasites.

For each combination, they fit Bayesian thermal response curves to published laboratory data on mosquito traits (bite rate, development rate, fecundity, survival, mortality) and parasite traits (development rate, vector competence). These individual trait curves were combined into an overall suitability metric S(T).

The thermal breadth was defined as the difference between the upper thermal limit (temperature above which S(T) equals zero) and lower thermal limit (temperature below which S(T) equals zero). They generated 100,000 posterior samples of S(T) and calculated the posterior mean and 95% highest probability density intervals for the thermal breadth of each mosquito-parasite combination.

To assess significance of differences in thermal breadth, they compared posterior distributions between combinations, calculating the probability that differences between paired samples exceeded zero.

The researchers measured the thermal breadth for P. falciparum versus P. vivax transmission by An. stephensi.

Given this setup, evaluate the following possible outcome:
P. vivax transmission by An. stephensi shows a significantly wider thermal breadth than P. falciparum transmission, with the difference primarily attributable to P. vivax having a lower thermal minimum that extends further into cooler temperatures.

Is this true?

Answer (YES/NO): NO